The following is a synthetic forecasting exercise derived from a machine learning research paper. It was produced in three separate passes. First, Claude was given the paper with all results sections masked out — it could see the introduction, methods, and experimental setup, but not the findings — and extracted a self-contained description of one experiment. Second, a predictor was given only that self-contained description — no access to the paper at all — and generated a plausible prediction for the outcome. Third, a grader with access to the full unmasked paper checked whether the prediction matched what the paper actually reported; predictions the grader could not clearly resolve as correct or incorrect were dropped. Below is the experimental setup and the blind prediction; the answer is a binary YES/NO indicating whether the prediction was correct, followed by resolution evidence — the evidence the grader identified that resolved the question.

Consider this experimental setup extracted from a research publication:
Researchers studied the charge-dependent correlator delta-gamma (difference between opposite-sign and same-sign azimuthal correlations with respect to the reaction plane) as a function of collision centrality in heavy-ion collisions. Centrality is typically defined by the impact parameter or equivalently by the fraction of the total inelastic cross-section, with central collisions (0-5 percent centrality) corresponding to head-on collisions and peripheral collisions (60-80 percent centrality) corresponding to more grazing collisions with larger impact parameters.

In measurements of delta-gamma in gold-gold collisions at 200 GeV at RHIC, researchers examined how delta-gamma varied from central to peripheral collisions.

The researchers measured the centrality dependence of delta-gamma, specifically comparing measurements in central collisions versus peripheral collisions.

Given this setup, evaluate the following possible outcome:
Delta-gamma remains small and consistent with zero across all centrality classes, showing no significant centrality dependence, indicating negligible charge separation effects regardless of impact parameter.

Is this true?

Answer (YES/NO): NO